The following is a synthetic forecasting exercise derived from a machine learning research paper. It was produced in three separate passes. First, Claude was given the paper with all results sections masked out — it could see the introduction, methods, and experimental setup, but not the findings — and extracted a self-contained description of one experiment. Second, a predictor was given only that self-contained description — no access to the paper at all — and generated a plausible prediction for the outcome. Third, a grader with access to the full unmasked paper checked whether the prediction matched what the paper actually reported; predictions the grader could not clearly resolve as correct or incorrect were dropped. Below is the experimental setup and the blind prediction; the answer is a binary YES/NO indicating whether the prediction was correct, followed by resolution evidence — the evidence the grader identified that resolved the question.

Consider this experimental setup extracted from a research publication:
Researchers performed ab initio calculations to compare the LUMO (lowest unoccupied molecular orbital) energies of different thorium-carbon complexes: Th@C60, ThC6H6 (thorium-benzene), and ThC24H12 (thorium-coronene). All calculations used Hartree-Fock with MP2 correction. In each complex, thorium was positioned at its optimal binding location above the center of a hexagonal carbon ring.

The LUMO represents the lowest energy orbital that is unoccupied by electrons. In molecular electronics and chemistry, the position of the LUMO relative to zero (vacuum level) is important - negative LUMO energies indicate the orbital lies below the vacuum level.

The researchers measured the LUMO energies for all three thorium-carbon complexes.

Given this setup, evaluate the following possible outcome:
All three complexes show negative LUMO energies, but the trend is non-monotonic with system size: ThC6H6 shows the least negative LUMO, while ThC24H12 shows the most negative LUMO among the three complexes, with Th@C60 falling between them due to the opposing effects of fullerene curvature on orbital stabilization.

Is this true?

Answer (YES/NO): NO